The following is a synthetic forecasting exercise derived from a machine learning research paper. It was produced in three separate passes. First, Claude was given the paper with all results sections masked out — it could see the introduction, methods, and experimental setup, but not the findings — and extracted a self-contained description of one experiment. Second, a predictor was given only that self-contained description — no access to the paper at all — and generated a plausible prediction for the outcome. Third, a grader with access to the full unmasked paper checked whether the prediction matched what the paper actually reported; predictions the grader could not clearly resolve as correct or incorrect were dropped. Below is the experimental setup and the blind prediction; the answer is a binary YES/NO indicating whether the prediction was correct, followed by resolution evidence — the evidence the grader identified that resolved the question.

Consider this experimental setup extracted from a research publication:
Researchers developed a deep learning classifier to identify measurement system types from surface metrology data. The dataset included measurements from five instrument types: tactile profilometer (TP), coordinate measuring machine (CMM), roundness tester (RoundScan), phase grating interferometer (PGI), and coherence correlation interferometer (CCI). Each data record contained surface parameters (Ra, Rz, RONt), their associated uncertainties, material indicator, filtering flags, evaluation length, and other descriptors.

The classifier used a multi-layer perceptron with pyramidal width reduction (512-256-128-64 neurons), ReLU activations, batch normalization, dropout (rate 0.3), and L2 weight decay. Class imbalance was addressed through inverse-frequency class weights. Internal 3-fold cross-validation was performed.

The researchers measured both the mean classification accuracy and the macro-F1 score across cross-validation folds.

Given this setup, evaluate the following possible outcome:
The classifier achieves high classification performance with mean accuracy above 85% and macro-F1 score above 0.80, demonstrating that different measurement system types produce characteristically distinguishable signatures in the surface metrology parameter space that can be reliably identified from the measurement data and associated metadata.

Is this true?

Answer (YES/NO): NO